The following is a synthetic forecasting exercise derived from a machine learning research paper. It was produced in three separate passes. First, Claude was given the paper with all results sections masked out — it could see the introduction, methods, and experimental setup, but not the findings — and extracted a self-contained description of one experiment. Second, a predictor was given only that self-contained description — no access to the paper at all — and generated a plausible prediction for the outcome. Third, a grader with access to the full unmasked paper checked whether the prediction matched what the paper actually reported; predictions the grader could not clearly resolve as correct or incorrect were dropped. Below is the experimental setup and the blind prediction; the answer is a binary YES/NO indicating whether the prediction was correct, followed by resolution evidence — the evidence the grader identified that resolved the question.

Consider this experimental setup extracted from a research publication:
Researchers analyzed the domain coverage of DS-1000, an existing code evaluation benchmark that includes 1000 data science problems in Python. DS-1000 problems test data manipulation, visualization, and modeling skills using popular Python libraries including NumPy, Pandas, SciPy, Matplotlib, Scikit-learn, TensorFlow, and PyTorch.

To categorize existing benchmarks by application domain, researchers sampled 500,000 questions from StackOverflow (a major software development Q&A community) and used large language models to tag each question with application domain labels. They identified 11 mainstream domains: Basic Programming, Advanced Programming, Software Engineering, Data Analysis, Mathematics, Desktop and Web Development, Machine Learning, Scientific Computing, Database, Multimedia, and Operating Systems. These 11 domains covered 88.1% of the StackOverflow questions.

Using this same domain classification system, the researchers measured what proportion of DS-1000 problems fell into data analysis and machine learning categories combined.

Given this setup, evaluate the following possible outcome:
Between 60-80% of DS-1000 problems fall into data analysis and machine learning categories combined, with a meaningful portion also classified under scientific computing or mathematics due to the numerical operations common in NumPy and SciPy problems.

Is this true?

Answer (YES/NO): NO